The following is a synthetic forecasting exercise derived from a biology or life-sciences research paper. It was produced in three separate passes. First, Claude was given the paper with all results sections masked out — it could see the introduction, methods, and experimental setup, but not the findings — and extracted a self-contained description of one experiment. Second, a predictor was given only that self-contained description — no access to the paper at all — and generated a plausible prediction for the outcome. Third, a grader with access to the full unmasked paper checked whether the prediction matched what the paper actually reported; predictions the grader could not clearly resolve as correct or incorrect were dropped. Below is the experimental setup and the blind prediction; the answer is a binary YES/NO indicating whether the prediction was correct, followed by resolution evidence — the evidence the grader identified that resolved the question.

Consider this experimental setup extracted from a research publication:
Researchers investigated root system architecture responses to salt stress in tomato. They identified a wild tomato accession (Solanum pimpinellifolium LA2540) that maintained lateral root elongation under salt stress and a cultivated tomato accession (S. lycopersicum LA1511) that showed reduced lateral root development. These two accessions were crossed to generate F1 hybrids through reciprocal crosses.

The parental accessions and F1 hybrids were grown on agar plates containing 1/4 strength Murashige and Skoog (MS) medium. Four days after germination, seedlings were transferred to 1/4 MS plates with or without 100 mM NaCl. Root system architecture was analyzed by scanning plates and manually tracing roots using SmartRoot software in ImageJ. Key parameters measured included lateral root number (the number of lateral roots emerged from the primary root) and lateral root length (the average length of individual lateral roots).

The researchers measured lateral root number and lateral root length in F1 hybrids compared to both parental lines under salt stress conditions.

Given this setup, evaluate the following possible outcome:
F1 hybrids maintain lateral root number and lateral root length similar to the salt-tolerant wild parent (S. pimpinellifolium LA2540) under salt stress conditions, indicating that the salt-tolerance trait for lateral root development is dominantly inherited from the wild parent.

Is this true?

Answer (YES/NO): NO